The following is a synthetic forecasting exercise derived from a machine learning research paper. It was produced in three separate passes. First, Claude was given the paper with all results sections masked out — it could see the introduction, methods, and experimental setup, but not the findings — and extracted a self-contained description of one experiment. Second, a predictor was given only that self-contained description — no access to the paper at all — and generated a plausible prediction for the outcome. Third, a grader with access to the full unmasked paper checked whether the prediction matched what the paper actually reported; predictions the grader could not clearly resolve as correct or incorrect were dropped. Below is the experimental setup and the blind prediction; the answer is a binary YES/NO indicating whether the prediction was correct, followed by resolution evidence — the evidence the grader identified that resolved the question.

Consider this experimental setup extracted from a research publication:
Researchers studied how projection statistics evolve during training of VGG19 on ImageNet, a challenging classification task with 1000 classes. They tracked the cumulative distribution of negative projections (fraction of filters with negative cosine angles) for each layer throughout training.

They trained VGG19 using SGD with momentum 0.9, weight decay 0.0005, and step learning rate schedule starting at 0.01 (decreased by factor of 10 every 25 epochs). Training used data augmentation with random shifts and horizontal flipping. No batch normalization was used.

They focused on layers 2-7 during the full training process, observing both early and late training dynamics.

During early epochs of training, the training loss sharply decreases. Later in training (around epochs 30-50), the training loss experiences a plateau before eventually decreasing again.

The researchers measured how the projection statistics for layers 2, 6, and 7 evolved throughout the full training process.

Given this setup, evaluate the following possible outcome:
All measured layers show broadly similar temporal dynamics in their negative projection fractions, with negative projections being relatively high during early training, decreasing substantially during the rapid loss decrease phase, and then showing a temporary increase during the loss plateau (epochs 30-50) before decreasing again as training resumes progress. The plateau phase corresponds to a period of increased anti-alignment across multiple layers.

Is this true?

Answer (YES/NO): NO